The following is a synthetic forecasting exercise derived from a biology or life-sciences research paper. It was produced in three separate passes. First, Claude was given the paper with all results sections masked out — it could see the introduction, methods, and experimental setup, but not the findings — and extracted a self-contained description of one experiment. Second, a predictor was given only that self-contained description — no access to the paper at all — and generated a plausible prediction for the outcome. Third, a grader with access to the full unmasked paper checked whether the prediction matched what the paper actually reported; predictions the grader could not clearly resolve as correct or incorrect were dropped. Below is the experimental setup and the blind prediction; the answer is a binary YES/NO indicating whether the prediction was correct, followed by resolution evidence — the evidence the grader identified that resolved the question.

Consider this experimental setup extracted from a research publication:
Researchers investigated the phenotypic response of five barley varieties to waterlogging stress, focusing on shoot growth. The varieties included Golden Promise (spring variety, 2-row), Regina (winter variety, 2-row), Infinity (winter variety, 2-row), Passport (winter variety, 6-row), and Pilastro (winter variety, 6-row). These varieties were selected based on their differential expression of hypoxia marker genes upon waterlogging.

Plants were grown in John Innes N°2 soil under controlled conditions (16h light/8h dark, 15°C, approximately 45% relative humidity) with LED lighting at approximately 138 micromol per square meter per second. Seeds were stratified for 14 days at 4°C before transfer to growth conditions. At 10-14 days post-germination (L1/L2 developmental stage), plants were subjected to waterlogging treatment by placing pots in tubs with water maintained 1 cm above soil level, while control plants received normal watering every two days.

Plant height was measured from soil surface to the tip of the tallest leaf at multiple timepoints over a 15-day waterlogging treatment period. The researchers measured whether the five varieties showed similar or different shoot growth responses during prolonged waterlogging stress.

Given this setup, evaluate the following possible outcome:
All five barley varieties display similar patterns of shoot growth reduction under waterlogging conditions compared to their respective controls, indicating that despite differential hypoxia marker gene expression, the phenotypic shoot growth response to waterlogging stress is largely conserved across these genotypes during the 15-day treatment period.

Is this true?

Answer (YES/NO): NO